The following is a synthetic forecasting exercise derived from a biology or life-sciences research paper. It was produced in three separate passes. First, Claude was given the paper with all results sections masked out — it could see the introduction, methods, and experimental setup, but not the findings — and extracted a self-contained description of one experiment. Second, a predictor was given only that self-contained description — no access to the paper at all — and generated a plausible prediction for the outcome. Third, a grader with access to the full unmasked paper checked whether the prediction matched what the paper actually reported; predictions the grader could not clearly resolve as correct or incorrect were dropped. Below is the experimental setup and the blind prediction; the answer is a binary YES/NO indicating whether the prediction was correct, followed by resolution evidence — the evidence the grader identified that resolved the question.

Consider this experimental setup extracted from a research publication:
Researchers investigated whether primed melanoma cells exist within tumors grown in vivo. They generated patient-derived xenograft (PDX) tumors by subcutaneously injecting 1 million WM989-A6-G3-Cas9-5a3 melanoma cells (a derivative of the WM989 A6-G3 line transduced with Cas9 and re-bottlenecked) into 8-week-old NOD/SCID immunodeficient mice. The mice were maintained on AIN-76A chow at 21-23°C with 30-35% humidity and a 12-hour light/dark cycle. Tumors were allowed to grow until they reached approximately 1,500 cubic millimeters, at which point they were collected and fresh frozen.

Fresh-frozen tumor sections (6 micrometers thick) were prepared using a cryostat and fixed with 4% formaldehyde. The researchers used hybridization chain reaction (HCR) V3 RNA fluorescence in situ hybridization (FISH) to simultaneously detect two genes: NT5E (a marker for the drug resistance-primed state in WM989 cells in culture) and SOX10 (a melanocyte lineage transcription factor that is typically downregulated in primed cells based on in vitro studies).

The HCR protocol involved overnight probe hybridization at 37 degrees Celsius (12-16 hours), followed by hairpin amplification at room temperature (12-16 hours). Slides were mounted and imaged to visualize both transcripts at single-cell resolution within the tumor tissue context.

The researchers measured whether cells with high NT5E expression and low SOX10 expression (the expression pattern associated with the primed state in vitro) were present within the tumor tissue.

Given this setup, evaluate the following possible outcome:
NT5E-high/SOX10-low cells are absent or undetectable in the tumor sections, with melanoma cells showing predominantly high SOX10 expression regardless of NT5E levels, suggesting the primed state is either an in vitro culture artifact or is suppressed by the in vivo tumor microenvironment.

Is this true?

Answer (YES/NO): NO